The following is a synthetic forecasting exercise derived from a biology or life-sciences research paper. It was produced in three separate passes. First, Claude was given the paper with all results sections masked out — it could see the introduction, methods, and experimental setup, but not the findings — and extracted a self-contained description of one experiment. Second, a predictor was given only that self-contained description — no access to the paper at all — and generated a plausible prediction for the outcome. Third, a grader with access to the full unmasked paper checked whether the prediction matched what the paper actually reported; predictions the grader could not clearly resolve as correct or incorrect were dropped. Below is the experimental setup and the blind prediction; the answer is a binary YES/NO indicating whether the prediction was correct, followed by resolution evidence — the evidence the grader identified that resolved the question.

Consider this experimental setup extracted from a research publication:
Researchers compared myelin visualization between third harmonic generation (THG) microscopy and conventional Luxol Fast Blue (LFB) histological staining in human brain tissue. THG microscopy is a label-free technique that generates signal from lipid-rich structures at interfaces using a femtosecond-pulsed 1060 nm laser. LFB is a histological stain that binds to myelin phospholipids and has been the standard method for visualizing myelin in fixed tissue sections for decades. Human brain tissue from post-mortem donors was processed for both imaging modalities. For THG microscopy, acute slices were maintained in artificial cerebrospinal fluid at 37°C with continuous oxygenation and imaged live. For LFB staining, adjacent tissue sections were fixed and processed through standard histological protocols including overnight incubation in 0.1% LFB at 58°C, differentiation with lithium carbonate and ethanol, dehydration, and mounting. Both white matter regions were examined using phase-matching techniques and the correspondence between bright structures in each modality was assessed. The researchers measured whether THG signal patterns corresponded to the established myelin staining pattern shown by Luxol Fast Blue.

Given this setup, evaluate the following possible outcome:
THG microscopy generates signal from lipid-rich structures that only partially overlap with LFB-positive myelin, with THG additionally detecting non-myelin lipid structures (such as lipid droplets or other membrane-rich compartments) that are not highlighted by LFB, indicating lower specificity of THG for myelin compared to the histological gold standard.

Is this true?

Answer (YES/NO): NO